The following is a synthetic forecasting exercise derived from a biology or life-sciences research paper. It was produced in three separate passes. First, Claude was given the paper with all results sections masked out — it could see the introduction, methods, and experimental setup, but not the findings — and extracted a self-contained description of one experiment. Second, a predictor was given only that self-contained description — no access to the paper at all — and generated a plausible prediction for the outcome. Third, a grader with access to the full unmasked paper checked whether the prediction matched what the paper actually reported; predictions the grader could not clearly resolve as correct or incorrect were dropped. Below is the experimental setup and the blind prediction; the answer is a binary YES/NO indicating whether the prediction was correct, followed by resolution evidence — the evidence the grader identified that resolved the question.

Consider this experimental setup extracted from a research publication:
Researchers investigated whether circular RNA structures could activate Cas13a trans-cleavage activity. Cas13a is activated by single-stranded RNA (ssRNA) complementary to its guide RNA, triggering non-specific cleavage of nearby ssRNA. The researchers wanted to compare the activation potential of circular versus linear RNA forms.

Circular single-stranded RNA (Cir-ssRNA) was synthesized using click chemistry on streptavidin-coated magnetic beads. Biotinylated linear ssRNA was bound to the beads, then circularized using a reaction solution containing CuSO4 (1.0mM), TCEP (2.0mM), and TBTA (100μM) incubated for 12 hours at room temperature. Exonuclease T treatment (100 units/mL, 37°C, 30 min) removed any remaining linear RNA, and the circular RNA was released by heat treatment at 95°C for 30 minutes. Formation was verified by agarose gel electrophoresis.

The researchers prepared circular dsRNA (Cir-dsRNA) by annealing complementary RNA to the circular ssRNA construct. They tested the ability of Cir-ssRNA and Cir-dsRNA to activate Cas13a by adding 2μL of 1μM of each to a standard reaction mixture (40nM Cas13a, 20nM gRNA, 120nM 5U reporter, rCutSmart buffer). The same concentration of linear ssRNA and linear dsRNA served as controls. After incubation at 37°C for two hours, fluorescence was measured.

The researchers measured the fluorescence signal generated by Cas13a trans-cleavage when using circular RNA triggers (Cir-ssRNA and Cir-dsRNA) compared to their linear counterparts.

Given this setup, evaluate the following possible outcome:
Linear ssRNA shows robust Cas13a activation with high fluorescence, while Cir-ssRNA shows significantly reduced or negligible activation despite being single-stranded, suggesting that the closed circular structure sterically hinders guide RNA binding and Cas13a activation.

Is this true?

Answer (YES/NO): YES